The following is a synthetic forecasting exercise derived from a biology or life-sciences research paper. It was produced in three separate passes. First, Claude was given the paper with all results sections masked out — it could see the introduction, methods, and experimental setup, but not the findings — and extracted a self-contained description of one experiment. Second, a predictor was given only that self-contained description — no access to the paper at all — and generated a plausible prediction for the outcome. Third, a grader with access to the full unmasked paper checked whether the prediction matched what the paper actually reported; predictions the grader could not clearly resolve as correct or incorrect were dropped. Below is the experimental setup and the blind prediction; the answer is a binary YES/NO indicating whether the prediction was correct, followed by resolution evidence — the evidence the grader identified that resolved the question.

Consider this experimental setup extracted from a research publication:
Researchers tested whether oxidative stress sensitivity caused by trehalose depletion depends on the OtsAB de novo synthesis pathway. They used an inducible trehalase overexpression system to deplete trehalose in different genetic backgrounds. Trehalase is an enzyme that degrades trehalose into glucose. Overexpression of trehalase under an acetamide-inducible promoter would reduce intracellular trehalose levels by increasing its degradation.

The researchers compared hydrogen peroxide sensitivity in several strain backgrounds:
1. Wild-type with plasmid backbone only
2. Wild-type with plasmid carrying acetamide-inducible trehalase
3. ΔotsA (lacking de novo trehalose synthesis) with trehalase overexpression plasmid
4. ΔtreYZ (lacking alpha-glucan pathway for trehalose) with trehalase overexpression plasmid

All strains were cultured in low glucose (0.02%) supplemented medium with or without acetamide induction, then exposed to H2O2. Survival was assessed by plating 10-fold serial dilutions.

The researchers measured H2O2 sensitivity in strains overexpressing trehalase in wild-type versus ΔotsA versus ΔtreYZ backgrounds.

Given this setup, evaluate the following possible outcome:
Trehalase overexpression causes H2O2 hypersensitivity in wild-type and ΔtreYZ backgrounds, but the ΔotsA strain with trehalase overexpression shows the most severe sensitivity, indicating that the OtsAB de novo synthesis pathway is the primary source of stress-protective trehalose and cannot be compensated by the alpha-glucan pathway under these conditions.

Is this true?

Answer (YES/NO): NO